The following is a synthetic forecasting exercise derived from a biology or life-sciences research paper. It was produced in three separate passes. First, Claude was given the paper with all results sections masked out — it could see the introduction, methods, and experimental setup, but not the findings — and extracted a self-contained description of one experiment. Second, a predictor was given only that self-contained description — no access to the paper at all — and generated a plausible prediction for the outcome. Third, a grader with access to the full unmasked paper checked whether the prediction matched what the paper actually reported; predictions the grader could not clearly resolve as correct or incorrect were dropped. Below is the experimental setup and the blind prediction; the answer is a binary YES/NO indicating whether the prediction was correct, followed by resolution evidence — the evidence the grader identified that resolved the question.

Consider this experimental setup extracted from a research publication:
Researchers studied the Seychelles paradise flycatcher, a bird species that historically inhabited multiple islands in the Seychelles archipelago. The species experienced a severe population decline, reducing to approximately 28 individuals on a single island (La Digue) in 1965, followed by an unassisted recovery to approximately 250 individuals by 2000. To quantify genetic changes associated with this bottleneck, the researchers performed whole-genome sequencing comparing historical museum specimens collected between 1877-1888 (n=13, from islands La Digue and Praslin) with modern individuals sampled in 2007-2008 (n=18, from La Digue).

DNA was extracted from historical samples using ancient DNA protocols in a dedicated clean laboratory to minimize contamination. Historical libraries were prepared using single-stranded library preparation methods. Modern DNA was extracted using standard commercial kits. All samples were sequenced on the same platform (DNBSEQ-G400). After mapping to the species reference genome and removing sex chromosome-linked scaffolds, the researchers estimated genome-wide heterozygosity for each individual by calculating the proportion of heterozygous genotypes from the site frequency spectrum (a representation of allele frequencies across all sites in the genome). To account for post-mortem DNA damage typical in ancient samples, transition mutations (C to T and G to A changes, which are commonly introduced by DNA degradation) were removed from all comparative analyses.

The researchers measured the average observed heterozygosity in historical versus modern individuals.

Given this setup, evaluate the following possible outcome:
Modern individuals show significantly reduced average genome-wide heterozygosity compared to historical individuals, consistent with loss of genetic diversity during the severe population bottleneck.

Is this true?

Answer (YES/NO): YES